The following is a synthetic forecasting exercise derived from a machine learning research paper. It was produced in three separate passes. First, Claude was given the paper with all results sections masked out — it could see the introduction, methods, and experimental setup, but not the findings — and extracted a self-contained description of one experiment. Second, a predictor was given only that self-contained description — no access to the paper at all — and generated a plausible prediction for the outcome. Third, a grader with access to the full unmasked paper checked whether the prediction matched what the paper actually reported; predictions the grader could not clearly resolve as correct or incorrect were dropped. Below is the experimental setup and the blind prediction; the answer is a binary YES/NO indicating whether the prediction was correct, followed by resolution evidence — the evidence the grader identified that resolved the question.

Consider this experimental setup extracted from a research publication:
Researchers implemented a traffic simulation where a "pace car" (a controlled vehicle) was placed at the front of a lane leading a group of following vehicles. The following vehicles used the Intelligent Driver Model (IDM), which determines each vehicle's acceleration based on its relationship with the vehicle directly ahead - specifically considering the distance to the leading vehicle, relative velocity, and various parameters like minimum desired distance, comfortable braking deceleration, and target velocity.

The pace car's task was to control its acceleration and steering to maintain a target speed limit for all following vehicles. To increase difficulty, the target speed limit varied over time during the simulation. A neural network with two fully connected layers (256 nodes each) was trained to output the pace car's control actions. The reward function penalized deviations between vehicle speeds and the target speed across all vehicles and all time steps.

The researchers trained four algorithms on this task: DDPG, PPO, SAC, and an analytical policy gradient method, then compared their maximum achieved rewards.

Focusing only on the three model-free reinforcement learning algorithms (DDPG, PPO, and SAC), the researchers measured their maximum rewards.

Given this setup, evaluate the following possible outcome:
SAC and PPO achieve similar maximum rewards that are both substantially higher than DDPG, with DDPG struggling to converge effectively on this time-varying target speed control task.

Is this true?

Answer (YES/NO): YES